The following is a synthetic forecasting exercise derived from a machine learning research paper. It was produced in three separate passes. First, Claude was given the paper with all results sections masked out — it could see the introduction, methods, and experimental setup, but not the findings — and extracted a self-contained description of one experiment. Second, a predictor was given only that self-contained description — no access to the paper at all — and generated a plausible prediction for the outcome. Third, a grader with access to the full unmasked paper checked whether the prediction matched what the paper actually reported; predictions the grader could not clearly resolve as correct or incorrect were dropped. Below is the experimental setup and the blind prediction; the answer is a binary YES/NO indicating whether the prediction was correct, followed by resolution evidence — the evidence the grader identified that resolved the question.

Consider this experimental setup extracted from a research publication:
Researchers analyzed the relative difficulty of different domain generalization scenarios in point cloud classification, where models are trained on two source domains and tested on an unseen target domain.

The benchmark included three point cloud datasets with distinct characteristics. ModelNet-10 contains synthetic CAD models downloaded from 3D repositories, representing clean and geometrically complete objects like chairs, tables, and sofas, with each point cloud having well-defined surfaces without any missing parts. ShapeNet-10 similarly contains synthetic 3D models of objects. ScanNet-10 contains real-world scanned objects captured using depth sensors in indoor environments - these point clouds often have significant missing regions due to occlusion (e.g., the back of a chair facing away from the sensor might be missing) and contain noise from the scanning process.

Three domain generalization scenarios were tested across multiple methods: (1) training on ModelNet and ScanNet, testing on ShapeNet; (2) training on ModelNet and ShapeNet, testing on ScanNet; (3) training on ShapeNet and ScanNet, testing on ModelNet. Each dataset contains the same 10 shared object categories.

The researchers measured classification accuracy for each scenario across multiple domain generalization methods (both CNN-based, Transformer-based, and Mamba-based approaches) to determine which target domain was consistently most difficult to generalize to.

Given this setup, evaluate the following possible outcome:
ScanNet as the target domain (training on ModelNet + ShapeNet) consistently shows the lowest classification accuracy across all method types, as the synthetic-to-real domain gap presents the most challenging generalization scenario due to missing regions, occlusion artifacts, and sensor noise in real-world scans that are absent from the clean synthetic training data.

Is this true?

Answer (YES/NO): YES